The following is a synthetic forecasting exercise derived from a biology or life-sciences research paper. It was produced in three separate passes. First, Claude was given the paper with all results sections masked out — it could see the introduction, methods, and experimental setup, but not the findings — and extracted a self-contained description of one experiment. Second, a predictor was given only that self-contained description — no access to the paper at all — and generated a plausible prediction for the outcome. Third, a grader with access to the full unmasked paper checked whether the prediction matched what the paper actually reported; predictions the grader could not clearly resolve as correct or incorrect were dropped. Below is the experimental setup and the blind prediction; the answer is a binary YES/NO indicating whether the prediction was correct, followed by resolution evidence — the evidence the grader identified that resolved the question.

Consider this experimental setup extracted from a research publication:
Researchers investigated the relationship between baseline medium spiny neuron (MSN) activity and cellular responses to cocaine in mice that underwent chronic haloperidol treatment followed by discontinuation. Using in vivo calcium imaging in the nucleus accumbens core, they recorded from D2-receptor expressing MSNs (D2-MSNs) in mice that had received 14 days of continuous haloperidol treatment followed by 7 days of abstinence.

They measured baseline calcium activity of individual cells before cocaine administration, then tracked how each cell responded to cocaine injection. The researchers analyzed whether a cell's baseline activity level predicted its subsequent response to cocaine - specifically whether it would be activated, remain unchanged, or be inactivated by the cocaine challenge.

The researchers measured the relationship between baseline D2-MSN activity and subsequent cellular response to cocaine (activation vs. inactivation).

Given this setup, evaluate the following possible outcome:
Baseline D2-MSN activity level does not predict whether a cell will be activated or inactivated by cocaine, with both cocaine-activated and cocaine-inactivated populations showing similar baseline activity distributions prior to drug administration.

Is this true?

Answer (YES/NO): NO